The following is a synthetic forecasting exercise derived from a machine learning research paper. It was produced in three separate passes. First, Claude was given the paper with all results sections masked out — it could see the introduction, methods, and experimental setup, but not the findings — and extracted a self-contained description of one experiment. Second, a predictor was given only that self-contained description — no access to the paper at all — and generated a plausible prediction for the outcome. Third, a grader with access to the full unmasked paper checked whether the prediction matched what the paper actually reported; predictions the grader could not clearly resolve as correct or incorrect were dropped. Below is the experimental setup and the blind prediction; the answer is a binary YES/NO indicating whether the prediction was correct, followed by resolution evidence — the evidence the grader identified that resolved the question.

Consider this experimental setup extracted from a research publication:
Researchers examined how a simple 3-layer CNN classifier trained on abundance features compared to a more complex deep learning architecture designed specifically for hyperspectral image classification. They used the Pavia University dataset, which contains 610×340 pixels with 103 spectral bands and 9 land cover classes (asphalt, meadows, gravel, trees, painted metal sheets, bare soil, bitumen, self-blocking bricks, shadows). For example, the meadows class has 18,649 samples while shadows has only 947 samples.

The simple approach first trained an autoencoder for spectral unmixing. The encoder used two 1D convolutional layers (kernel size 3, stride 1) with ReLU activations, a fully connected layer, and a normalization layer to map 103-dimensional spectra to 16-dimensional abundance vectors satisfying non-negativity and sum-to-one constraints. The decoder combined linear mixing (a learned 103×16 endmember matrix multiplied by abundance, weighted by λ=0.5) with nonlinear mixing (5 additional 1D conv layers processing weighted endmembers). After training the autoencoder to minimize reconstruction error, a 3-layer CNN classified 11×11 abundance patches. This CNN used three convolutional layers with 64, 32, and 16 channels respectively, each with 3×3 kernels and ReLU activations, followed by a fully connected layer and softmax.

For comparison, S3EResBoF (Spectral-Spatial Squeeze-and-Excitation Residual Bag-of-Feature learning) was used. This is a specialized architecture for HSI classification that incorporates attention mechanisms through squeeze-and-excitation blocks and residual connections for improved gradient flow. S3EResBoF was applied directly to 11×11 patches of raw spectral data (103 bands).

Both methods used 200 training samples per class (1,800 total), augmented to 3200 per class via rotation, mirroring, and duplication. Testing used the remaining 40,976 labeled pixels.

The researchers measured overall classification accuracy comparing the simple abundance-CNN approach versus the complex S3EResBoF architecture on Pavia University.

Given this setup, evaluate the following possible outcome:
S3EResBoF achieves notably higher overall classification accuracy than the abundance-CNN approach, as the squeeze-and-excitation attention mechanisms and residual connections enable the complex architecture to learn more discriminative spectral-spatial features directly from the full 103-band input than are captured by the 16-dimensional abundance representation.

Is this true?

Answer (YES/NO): NO